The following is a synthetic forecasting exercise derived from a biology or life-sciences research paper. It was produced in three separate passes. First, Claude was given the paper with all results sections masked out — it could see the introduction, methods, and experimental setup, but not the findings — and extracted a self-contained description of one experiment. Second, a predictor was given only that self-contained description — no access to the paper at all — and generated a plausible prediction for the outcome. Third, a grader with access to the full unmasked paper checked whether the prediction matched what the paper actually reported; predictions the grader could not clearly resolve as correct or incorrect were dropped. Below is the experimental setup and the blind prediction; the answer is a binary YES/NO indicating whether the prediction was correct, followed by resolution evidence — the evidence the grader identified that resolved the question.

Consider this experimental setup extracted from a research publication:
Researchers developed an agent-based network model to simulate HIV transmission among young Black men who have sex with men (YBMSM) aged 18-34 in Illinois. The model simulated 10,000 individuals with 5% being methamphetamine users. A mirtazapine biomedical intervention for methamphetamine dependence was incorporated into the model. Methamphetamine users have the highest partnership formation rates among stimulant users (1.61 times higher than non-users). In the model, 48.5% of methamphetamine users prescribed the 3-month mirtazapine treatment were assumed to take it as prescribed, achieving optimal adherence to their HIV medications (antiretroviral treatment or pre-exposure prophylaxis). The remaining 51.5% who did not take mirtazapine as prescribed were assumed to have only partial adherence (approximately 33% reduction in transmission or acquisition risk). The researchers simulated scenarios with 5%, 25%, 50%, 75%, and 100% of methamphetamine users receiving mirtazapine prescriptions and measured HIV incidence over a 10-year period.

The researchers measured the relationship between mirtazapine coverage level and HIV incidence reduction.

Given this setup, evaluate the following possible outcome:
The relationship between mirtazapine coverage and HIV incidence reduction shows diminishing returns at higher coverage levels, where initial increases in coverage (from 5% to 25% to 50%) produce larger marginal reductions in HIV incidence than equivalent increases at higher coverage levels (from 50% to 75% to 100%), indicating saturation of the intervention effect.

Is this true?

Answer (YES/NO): YES